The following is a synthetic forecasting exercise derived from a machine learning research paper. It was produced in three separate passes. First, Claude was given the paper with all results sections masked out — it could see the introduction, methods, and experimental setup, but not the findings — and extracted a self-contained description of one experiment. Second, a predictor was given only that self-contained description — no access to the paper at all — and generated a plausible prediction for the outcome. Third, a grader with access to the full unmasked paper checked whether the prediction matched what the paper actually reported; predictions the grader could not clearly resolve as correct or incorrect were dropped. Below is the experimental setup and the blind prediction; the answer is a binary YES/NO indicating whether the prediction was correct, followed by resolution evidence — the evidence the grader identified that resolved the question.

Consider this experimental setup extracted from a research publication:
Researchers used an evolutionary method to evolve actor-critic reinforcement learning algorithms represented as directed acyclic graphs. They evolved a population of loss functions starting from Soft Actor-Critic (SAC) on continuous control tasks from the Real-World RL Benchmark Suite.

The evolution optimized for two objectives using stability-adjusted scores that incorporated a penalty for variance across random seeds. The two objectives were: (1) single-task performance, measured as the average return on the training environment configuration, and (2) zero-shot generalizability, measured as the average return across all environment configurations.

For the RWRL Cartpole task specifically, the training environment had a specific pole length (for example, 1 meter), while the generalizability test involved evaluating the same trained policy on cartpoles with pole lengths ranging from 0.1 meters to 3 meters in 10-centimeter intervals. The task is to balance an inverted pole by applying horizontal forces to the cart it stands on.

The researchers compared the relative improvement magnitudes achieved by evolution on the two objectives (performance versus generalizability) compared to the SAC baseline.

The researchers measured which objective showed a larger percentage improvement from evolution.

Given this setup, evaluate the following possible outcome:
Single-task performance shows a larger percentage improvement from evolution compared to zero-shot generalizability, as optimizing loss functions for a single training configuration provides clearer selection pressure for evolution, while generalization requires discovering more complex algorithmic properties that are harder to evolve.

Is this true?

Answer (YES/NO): NO